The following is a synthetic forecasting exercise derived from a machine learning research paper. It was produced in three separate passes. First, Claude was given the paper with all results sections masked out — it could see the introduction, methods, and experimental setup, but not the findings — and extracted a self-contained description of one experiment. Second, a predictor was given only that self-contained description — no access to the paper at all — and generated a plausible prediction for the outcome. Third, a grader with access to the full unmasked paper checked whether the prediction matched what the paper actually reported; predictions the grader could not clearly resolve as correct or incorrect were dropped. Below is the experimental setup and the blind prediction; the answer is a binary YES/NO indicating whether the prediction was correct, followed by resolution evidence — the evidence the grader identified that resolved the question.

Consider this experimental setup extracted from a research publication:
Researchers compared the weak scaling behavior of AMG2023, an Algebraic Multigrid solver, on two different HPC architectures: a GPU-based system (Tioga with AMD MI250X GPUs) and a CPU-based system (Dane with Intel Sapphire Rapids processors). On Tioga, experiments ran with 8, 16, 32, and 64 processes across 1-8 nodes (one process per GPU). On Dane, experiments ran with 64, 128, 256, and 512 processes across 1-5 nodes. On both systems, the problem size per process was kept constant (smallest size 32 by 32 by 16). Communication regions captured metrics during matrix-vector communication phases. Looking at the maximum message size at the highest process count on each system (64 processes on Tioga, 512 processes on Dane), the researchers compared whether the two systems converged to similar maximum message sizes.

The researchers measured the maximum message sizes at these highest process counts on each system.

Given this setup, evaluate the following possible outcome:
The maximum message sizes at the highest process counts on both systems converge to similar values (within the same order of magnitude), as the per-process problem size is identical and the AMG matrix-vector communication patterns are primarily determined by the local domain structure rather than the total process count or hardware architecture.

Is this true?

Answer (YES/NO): YES